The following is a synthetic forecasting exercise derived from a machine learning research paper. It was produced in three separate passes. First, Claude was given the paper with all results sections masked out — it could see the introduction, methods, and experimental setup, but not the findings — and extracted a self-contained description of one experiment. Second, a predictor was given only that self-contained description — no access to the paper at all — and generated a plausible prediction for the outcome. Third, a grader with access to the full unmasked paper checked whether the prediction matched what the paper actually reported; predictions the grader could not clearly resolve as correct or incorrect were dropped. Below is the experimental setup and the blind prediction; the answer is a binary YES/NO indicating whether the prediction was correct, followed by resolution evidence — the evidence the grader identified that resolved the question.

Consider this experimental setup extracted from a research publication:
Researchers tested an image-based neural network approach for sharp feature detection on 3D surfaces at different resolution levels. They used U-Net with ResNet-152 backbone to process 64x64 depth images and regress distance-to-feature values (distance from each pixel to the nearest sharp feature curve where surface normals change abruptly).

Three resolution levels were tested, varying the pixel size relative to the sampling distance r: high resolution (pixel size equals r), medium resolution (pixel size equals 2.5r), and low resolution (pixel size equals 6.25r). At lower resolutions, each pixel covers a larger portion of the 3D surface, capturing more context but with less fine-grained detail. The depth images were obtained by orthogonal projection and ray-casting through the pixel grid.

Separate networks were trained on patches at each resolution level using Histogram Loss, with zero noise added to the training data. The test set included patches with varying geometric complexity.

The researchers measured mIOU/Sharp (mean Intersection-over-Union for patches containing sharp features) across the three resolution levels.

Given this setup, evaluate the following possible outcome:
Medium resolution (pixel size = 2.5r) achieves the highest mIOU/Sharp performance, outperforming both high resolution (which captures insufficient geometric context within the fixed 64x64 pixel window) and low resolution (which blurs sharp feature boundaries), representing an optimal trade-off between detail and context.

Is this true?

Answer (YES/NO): YES